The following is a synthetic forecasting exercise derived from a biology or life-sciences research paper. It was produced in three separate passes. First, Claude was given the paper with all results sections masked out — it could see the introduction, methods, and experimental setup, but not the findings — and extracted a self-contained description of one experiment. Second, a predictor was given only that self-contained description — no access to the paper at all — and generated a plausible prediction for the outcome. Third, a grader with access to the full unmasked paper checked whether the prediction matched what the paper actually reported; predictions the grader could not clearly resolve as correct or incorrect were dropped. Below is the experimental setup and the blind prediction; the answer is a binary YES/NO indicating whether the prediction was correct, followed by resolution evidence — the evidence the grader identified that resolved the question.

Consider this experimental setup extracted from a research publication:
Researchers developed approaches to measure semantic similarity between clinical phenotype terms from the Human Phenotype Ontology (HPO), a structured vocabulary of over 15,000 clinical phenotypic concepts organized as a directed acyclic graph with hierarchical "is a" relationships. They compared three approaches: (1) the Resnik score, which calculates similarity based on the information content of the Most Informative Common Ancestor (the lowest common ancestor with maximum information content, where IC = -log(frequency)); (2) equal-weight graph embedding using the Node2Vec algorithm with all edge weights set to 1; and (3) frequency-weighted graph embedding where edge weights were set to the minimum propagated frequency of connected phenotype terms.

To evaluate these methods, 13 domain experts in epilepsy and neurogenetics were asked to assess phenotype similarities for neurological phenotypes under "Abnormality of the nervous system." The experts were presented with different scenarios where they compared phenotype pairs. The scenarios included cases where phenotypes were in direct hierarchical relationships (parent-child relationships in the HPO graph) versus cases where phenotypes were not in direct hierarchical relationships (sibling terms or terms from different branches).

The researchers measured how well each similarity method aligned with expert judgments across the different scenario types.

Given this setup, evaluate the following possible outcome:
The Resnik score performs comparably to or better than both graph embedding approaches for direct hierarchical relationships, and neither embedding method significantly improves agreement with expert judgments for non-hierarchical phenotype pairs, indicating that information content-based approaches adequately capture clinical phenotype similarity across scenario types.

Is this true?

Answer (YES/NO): NO